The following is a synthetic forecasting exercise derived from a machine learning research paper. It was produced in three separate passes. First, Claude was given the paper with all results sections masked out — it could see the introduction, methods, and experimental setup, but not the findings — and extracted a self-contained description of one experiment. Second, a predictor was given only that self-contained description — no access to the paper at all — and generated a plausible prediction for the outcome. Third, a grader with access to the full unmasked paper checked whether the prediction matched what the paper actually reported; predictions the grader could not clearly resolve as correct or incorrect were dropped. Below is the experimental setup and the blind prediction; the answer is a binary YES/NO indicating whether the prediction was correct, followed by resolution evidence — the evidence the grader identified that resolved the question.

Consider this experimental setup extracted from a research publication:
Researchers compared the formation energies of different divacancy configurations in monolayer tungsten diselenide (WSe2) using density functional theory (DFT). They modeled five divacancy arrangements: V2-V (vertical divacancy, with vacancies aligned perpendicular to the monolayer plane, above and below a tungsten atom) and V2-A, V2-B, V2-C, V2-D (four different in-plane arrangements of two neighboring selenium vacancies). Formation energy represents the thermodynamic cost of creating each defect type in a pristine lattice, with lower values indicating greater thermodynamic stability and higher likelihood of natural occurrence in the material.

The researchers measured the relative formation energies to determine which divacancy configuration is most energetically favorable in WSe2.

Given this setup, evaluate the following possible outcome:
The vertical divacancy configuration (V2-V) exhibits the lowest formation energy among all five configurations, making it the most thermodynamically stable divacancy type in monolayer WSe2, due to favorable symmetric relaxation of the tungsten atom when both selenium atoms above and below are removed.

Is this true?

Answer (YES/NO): YES